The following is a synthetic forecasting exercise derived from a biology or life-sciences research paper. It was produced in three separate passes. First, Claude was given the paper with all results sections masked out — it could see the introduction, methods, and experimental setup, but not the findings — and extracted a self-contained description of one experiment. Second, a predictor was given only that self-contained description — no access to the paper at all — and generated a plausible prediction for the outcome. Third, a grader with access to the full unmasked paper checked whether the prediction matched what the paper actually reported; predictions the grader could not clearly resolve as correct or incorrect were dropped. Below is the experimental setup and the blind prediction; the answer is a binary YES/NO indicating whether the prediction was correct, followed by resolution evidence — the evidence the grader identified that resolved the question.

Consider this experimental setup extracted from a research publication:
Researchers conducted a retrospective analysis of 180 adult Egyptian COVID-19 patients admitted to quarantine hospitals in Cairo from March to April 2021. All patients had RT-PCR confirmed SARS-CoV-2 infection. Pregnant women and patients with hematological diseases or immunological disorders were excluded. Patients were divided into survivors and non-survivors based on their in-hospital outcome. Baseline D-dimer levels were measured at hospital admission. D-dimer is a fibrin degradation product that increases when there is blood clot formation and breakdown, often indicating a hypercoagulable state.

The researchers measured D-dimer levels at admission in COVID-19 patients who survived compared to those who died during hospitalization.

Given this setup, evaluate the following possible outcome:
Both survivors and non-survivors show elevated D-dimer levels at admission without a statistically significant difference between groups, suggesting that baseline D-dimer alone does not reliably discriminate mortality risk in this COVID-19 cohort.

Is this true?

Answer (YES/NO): NO